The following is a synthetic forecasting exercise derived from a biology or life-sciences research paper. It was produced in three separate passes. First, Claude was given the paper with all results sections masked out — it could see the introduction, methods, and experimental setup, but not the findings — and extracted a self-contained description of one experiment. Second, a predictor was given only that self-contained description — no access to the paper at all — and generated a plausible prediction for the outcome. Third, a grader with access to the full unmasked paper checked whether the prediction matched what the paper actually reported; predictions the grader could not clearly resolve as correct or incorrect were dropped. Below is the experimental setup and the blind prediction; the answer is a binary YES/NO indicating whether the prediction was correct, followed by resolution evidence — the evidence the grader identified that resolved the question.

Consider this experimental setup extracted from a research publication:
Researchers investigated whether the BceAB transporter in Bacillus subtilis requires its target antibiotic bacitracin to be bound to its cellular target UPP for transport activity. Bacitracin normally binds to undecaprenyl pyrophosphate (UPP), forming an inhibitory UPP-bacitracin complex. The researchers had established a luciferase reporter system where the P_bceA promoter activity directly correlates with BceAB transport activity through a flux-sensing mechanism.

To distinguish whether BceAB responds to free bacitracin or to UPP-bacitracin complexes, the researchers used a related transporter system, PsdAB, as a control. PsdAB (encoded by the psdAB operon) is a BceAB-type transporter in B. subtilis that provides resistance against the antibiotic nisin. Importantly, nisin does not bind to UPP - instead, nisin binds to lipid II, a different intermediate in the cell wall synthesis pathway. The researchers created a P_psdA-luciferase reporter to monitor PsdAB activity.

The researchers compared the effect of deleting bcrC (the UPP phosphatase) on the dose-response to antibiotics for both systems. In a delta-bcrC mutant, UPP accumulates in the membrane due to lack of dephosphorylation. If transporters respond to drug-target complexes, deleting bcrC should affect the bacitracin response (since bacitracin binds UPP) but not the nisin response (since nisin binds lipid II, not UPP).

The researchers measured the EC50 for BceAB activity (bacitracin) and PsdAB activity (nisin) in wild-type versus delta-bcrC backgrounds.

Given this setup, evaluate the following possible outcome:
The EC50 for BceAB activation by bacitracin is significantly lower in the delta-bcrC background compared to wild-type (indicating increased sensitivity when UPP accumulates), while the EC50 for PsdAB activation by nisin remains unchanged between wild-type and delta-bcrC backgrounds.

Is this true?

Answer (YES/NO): YES